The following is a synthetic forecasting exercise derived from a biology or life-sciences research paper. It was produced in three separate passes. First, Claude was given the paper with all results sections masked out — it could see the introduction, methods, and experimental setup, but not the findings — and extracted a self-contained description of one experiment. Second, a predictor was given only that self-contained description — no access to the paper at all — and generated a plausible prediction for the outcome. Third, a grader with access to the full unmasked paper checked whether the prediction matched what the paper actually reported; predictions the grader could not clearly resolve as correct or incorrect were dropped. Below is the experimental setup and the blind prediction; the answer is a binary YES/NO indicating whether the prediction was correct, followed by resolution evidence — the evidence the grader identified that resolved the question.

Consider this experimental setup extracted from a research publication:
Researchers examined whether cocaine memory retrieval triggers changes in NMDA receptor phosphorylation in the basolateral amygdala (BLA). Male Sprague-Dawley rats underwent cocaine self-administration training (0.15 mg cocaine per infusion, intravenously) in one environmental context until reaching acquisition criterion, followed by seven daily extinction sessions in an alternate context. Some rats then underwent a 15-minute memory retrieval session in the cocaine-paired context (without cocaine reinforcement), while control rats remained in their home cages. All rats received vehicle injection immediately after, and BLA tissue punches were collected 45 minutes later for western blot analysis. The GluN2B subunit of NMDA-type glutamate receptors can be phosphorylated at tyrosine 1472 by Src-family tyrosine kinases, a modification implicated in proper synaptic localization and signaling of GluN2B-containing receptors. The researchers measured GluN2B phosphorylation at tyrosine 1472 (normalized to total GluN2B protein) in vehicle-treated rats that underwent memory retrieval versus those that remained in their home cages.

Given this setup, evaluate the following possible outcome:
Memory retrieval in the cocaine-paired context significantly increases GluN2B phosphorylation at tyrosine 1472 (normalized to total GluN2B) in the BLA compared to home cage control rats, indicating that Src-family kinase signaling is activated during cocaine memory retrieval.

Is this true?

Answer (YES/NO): YES